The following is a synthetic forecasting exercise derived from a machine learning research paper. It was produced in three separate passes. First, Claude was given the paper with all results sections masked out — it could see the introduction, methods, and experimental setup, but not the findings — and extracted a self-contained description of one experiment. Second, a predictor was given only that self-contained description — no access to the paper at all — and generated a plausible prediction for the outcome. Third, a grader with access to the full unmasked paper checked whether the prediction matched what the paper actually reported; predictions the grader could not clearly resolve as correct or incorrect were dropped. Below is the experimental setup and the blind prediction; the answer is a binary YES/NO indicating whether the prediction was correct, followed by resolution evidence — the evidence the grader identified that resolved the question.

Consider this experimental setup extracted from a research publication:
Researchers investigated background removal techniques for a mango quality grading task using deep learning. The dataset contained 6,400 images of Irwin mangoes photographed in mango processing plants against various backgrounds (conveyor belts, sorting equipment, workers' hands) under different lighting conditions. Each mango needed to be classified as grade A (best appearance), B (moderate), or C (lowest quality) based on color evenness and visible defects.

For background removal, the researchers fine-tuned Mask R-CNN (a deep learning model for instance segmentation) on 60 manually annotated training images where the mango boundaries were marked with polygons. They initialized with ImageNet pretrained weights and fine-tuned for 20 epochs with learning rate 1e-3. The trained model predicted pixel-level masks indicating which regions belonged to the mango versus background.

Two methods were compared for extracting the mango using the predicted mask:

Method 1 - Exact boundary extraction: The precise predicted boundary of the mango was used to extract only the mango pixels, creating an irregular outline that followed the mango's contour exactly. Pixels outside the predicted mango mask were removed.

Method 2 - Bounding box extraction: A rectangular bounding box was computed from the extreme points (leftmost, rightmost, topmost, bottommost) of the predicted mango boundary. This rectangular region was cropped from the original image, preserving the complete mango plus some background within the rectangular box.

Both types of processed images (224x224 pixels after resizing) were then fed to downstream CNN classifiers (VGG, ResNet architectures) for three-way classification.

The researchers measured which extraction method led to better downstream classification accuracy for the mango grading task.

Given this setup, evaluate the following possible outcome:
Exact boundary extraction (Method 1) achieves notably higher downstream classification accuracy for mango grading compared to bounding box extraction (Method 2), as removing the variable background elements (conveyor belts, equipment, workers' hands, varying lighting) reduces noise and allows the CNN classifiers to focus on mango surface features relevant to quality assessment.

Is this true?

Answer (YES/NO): NO